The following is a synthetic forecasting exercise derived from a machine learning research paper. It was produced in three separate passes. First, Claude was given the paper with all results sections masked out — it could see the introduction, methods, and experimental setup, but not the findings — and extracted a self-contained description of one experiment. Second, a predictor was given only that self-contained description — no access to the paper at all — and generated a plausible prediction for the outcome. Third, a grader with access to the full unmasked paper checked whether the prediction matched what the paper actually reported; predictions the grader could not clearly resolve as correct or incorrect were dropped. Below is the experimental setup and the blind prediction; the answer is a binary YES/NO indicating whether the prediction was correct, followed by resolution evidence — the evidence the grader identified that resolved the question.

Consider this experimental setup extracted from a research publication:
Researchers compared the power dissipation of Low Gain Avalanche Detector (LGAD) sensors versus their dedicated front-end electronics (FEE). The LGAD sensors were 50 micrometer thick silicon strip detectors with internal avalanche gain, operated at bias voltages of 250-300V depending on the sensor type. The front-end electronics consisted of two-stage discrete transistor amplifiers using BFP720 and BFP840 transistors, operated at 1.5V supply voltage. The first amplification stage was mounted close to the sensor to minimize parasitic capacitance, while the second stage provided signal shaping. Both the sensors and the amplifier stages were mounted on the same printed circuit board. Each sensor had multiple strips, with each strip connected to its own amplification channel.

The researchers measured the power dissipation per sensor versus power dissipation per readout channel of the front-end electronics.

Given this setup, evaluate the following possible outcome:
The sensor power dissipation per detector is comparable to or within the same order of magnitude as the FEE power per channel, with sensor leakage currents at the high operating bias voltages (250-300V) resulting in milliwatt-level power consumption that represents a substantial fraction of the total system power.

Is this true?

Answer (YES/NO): NO